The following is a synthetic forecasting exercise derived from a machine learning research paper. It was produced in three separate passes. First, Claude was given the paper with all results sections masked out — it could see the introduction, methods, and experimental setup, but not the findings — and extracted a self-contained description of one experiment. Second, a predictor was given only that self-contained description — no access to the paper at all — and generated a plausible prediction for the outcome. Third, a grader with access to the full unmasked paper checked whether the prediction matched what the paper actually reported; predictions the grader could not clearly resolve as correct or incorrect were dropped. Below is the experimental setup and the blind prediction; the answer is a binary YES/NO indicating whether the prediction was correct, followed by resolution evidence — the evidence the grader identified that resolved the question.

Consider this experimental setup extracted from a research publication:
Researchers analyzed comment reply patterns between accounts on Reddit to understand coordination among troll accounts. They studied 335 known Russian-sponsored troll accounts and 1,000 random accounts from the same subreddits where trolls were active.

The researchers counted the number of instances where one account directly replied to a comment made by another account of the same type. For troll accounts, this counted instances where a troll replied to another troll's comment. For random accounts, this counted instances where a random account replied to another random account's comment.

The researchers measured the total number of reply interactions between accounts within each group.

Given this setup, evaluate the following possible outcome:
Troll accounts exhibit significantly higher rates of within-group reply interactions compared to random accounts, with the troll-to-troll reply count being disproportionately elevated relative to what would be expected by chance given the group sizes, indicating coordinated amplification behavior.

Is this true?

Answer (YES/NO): YES